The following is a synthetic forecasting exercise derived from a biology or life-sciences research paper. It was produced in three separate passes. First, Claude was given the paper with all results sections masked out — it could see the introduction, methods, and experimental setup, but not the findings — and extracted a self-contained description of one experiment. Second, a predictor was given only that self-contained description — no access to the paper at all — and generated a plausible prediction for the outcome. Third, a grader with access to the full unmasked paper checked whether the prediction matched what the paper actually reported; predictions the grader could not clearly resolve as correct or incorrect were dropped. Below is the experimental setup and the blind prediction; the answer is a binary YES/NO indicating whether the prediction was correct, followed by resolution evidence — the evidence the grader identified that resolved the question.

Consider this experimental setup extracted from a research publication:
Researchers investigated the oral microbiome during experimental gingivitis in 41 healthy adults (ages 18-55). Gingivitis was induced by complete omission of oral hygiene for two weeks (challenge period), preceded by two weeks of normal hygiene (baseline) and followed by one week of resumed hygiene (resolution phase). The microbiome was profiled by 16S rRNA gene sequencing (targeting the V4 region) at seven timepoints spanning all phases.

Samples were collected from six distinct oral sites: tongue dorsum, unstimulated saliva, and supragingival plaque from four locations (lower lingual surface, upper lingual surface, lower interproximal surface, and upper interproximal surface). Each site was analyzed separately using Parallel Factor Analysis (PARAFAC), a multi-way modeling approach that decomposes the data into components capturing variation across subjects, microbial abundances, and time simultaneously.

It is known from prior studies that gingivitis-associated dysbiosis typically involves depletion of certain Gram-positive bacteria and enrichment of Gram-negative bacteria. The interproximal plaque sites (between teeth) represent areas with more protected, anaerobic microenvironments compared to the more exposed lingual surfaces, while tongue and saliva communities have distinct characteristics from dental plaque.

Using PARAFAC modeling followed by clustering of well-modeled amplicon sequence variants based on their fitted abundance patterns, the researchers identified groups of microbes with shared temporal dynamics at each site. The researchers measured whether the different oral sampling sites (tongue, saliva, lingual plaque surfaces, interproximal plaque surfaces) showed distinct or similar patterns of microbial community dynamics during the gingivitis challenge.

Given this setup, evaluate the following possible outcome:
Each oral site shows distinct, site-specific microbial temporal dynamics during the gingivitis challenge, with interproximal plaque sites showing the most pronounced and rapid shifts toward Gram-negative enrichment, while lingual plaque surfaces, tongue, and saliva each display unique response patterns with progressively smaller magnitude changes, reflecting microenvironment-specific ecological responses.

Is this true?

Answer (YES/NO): NO